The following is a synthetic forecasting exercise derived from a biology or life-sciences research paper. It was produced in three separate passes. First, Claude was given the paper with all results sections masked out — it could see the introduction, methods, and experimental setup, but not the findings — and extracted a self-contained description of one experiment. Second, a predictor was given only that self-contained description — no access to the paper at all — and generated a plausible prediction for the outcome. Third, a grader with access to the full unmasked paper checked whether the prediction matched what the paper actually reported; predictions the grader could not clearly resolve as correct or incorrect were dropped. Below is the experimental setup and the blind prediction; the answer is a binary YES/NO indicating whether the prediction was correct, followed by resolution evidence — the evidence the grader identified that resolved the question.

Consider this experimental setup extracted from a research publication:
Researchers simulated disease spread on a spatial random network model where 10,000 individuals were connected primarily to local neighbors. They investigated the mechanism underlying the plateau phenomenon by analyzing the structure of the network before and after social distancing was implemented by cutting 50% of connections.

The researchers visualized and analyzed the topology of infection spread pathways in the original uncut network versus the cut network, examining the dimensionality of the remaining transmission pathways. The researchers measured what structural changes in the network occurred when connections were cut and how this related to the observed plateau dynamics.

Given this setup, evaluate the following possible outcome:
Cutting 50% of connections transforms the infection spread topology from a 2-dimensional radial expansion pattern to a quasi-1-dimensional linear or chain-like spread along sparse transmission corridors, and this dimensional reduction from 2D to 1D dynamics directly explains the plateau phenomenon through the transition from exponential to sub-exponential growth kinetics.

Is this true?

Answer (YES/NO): NO